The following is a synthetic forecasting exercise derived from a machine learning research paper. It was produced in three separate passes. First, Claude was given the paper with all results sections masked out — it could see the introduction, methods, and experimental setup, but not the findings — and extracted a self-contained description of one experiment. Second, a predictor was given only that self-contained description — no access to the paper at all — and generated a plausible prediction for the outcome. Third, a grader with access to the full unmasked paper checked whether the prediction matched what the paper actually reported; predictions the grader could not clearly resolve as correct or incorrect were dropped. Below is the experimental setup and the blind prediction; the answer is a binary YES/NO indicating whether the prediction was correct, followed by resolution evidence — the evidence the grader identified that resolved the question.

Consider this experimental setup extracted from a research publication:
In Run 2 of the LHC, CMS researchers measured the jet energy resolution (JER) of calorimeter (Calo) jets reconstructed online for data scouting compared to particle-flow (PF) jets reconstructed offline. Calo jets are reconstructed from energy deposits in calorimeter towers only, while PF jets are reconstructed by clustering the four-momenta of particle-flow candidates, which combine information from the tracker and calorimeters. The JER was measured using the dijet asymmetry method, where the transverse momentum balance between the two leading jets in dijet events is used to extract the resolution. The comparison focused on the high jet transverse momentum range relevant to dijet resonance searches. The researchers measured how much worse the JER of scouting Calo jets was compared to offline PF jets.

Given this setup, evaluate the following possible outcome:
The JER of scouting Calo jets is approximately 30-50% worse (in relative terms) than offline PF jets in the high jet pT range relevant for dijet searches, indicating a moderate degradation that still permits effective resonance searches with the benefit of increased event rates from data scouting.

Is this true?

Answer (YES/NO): NO